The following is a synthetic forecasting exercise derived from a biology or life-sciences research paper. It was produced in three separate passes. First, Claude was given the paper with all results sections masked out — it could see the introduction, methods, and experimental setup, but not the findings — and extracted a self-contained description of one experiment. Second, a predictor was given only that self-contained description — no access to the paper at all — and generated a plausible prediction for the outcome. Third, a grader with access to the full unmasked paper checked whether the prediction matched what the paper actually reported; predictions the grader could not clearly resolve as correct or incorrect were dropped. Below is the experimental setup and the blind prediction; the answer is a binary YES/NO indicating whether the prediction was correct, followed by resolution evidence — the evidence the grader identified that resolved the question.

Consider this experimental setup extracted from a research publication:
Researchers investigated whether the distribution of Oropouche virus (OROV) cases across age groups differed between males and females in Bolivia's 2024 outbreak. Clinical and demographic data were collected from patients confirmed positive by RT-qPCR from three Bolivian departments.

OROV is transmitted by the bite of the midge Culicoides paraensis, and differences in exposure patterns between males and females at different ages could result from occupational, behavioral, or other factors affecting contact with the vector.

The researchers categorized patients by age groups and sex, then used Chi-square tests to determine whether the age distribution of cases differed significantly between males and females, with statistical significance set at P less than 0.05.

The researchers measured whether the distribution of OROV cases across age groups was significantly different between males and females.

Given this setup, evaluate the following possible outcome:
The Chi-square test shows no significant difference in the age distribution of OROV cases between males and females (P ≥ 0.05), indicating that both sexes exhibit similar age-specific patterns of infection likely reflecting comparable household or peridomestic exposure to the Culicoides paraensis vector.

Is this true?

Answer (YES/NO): NO